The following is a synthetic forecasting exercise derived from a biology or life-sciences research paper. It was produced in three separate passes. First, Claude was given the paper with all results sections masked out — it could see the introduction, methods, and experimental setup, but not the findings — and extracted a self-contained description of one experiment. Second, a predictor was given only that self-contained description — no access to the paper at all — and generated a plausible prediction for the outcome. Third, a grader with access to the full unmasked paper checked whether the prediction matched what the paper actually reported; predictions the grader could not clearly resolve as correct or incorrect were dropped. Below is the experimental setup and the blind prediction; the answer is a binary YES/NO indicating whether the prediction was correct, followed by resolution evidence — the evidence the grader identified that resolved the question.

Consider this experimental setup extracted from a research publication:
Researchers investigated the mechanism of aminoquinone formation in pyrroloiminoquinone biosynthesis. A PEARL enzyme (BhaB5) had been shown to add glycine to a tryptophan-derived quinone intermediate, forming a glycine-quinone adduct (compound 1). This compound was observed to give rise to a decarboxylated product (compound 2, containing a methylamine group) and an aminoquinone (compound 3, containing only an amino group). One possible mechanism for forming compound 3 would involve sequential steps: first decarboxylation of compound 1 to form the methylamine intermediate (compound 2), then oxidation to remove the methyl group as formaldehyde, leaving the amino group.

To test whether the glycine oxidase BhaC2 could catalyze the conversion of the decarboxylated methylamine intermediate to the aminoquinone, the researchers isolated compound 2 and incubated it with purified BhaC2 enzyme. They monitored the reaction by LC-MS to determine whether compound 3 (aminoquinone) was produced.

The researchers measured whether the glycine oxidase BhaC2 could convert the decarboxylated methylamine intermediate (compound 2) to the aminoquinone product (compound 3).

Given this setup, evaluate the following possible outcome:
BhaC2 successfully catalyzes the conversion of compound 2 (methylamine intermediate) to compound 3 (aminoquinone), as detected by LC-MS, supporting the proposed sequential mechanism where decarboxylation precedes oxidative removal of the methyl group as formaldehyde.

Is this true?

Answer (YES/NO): NO